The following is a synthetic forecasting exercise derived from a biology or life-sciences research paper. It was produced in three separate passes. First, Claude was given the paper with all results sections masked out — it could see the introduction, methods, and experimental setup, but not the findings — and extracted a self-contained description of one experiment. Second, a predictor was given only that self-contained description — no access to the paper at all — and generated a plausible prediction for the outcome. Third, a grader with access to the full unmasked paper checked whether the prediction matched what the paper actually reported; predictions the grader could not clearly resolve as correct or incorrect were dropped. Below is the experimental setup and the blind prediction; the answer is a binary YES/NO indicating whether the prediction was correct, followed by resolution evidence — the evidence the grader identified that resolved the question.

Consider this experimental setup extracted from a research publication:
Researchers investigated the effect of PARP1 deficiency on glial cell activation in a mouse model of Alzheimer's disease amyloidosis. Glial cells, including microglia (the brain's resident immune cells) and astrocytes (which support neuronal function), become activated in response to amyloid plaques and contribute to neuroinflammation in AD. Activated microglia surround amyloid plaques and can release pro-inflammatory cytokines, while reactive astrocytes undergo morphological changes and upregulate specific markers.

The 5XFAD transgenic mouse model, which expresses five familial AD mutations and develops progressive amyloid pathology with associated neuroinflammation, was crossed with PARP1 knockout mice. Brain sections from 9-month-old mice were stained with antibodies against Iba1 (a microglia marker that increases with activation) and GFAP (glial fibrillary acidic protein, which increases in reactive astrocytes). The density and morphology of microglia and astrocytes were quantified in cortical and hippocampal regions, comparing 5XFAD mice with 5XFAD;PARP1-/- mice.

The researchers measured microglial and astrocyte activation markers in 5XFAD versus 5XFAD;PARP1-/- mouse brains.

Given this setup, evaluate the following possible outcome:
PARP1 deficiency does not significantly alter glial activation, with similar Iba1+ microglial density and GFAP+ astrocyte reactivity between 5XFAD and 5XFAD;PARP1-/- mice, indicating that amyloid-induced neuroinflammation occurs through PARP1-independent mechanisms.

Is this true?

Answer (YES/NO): NO